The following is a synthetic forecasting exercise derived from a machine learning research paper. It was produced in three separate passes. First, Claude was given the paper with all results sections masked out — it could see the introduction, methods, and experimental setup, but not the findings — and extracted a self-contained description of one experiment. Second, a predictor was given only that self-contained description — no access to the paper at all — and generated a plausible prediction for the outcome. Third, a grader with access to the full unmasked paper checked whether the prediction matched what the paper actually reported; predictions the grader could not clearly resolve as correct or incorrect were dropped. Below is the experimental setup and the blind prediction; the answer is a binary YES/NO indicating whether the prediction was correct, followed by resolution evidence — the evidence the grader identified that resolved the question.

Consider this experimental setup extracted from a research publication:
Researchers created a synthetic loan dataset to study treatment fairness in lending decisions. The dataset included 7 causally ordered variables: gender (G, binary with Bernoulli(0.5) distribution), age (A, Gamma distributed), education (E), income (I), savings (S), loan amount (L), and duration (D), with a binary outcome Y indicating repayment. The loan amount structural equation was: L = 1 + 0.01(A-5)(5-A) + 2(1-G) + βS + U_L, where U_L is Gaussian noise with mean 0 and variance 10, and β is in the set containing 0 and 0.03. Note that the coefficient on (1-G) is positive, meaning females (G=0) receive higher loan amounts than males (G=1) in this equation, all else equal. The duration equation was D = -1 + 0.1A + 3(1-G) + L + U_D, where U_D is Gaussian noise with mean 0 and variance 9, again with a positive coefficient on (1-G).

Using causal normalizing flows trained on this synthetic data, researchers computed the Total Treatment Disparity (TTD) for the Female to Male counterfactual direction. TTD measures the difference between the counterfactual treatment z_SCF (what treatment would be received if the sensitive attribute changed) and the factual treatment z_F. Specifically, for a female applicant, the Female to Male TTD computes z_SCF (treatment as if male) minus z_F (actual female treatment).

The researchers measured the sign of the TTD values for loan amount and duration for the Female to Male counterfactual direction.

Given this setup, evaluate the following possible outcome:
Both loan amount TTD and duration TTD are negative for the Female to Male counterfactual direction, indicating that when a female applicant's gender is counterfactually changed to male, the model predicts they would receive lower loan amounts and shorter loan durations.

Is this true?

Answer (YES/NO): YES